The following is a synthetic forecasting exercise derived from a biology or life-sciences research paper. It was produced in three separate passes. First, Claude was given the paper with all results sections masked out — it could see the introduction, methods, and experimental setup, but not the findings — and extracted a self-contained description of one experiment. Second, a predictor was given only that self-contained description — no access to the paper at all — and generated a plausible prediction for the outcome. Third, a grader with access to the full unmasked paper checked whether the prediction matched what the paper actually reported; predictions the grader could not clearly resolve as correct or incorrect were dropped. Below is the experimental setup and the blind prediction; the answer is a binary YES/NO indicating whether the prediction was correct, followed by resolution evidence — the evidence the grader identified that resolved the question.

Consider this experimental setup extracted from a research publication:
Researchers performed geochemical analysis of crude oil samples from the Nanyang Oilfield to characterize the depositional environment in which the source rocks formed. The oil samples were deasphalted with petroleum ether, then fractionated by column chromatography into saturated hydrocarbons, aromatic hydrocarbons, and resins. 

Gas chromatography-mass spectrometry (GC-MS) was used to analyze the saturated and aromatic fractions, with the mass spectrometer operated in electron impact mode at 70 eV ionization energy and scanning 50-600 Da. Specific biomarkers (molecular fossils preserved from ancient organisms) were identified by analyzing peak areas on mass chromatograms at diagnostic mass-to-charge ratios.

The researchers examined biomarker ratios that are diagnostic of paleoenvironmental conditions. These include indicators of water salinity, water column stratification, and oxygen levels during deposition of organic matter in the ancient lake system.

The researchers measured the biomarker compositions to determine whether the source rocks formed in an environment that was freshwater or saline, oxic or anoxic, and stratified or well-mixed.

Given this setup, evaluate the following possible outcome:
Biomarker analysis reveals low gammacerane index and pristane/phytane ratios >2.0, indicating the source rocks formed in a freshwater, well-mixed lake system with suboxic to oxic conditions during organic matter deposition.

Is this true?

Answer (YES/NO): NO